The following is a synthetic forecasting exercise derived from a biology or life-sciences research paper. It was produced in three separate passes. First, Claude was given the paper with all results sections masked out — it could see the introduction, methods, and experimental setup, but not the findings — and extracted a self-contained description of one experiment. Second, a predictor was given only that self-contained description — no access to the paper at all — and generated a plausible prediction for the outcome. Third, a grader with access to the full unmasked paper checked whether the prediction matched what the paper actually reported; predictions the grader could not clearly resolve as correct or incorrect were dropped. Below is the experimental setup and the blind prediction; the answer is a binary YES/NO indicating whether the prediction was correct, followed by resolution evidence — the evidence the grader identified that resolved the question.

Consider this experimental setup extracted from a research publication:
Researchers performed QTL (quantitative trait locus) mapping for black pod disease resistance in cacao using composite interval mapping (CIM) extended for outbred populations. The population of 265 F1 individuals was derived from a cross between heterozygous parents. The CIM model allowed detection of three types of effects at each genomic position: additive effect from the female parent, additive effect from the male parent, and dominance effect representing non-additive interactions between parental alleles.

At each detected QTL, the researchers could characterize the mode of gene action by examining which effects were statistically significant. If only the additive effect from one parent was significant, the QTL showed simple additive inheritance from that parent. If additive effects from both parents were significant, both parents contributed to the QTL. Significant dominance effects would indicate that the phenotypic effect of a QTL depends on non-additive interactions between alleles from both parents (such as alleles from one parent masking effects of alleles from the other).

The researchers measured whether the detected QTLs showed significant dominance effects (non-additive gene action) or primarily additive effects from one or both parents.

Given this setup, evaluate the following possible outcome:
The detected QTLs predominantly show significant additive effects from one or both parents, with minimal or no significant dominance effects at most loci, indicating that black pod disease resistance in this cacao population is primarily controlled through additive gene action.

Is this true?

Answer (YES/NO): YES